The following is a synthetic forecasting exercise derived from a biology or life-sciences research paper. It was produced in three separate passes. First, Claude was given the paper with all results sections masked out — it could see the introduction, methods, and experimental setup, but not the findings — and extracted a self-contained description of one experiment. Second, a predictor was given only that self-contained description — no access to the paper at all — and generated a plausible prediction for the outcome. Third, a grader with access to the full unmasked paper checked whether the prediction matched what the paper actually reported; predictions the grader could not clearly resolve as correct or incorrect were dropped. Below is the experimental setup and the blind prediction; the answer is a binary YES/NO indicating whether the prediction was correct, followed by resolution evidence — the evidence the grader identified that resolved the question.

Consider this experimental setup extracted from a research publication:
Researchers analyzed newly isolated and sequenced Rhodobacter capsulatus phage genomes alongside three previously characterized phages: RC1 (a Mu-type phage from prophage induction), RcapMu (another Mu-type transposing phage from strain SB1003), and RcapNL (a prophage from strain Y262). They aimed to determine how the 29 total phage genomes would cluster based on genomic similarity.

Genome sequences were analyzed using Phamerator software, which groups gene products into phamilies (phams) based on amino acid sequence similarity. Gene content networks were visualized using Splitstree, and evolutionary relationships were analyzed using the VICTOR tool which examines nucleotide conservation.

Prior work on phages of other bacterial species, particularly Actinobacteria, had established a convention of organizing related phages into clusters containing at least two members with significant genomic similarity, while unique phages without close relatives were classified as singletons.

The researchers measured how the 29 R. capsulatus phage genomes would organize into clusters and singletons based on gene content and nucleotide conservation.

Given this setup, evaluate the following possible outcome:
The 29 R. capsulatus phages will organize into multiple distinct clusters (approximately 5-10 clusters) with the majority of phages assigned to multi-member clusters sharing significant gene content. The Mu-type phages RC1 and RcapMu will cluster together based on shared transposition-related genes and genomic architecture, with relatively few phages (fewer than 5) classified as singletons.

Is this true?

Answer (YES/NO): NO